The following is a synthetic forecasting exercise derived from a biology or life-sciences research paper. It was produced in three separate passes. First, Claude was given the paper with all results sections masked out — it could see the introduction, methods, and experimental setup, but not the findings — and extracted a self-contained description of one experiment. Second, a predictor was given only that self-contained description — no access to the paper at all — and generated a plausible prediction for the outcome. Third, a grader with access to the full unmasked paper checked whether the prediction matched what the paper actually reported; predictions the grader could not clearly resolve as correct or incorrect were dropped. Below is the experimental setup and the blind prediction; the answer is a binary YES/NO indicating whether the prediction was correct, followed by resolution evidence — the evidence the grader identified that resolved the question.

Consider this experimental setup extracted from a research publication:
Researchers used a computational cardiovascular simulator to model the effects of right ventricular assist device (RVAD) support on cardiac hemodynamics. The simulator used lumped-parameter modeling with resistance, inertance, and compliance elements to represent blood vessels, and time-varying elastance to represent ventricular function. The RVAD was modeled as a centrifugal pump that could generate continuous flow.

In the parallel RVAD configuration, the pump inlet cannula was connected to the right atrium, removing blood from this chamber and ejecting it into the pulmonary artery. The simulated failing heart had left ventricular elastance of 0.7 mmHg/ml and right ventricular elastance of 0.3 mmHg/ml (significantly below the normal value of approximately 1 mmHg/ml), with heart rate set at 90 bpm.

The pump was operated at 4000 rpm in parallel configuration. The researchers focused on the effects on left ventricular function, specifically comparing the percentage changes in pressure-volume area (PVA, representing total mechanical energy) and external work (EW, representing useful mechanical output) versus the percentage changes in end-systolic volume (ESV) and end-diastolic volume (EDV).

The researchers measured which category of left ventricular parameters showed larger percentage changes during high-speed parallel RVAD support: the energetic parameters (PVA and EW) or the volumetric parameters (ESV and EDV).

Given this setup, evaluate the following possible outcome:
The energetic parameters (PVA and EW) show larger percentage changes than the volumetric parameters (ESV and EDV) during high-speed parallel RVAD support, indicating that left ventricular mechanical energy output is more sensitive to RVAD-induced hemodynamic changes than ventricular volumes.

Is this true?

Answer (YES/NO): YES